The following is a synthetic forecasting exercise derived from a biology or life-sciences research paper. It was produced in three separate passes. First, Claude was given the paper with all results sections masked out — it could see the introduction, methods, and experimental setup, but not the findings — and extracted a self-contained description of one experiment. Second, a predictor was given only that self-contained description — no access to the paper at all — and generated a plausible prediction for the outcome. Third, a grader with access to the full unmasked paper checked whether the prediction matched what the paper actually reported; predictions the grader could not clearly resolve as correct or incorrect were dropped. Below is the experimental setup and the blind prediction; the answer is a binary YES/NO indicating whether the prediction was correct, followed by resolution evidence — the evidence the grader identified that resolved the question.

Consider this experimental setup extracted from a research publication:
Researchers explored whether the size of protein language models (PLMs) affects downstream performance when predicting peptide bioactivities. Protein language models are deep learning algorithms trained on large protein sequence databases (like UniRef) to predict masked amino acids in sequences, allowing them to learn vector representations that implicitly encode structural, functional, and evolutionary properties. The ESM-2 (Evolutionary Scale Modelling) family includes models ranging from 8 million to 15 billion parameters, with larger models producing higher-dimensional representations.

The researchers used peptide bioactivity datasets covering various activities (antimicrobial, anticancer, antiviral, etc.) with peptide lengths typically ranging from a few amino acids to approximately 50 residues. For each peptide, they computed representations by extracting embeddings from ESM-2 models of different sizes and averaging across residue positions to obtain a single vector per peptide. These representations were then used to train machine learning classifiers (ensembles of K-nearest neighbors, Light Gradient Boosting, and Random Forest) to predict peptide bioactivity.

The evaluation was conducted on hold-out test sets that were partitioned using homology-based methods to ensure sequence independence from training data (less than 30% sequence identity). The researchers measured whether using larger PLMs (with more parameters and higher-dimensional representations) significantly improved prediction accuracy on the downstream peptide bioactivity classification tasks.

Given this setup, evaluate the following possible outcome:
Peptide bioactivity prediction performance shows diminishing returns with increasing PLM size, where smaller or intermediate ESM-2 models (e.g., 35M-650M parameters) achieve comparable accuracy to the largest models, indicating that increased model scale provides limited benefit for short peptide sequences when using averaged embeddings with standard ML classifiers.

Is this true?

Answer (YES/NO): NO